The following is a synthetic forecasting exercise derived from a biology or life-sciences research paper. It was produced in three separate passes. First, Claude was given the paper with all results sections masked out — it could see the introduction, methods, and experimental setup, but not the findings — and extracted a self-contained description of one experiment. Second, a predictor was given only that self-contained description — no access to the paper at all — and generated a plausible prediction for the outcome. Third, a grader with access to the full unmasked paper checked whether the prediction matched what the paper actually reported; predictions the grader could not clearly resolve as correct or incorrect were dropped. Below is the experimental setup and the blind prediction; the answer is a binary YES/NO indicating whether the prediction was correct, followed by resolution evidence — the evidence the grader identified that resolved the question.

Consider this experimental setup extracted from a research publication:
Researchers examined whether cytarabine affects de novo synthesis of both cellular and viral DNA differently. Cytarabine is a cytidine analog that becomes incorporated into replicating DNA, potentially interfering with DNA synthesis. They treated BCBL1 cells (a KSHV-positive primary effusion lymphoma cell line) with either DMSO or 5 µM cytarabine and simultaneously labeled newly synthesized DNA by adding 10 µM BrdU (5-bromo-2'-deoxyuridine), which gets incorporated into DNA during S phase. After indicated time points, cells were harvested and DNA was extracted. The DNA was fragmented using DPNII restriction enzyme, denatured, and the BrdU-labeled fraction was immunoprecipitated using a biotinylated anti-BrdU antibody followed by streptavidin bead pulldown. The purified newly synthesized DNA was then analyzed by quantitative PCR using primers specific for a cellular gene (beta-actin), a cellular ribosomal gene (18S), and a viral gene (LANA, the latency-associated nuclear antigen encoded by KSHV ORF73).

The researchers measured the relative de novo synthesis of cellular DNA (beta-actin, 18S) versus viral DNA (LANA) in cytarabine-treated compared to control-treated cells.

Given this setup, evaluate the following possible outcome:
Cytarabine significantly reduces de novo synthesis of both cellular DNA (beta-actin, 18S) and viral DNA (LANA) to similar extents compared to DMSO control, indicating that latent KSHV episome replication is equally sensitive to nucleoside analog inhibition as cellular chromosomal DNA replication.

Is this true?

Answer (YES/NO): NO